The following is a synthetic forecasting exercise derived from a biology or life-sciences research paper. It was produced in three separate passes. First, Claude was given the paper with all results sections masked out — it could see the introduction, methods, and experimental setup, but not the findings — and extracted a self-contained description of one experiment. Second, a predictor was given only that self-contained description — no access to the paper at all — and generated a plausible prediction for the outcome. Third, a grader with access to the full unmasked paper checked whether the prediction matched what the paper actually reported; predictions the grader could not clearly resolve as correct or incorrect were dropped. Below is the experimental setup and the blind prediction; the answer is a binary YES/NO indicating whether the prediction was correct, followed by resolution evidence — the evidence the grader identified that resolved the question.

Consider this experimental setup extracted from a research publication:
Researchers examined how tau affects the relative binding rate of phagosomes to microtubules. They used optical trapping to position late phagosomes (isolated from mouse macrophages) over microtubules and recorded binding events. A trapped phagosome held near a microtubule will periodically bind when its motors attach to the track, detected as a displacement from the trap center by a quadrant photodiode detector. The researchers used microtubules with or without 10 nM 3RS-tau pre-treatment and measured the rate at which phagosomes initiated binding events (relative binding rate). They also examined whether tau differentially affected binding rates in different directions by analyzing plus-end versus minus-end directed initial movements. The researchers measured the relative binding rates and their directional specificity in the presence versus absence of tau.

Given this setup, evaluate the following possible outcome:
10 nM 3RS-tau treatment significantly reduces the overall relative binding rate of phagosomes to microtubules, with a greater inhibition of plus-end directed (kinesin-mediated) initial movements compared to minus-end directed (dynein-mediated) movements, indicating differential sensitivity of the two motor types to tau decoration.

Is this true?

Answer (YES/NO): NO